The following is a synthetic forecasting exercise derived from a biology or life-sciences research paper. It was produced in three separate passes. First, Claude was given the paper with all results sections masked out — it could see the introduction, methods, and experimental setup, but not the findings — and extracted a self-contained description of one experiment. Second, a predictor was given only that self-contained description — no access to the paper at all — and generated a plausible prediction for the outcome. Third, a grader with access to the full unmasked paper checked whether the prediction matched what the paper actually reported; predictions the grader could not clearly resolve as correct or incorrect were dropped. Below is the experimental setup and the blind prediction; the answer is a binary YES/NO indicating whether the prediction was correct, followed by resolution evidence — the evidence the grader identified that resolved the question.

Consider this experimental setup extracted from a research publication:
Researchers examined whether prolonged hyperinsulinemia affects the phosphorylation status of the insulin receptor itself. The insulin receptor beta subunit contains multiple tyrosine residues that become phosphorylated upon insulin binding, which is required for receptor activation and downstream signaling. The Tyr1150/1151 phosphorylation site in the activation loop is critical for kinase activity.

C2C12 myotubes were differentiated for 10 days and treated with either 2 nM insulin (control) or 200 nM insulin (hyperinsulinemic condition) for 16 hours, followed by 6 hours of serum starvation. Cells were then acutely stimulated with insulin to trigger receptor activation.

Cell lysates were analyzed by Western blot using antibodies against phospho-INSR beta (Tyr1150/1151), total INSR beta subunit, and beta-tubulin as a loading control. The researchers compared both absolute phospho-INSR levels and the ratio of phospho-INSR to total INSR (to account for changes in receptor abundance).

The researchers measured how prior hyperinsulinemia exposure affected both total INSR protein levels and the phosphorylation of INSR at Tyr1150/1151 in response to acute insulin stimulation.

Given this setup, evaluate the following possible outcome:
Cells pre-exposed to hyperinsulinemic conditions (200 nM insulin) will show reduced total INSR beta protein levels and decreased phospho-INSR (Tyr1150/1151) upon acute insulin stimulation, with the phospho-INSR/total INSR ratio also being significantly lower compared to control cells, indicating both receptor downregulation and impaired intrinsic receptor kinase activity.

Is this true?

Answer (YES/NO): NO